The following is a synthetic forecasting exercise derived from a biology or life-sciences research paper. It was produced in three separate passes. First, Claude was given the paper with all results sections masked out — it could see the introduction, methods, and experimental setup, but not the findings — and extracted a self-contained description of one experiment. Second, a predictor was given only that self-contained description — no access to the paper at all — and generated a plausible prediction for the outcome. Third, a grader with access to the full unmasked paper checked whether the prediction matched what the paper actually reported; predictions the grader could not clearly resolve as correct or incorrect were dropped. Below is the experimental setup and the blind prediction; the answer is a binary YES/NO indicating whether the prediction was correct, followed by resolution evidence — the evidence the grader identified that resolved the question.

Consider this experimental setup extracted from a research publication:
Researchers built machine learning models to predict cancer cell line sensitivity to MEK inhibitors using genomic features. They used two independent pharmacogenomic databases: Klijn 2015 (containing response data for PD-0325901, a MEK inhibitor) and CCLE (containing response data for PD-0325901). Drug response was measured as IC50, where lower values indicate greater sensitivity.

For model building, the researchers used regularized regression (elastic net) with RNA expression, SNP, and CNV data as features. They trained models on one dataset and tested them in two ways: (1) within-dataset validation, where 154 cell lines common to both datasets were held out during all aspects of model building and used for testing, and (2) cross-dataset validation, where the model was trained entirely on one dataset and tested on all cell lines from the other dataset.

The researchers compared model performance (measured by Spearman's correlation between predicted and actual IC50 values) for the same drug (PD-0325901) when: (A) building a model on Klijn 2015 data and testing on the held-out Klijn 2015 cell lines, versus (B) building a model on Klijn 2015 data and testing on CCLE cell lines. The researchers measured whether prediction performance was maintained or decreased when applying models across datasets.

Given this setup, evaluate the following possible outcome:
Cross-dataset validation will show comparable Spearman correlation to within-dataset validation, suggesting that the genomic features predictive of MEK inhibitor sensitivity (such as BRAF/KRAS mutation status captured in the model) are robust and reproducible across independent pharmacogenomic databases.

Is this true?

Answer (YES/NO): YES